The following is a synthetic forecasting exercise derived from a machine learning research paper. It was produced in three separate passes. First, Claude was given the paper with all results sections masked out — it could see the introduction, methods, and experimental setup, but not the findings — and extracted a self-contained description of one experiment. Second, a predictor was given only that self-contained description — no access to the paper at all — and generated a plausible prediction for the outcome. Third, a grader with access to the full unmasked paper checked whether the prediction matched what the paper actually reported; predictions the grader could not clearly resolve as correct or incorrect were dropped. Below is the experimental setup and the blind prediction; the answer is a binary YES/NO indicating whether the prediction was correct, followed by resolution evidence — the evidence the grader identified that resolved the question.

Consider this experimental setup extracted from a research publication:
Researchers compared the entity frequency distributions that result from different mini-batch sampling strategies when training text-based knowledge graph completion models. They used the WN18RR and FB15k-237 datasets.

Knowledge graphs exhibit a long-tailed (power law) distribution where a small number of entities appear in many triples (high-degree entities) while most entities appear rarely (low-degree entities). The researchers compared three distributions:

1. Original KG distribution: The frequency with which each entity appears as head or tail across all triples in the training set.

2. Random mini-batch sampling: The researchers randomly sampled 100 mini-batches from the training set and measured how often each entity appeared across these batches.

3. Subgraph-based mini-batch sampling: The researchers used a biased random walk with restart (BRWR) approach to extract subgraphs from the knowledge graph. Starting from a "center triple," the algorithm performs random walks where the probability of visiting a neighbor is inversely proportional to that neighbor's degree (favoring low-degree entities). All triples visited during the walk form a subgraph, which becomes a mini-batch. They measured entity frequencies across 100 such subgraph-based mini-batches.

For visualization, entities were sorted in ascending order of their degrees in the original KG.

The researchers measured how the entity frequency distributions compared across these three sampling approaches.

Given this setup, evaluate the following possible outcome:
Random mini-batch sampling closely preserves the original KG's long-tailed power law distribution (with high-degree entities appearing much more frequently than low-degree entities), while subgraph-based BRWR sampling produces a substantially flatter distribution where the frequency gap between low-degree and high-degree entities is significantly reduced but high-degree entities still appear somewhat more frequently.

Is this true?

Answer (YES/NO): NO